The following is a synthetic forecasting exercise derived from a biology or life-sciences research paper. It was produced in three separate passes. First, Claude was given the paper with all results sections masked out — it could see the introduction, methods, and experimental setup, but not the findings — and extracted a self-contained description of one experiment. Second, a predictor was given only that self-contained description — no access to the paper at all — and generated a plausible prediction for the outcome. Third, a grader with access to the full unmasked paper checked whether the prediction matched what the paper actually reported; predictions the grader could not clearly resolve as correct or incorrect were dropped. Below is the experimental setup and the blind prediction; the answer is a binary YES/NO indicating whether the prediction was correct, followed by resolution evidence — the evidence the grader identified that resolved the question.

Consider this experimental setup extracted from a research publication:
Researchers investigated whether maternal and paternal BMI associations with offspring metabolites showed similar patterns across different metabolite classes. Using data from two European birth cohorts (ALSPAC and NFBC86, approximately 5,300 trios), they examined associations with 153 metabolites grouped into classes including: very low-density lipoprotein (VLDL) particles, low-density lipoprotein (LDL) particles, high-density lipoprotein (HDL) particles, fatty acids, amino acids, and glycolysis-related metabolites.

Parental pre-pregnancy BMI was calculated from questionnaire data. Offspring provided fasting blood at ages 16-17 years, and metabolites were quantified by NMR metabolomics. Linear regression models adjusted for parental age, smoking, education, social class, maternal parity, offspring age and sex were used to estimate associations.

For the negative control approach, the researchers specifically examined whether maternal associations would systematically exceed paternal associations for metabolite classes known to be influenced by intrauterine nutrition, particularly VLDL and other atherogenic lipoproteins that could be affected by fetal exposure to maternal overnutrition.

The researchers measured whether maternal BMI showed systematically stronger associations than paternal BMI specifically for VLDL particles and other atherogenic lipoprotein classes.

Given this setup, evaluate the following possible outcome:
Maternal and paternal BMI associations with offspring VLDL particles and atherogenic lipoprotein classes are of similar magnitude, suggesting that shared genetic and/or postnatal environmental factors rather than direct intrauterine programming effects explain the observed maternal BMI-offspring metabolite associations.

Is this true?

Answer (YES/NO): YES